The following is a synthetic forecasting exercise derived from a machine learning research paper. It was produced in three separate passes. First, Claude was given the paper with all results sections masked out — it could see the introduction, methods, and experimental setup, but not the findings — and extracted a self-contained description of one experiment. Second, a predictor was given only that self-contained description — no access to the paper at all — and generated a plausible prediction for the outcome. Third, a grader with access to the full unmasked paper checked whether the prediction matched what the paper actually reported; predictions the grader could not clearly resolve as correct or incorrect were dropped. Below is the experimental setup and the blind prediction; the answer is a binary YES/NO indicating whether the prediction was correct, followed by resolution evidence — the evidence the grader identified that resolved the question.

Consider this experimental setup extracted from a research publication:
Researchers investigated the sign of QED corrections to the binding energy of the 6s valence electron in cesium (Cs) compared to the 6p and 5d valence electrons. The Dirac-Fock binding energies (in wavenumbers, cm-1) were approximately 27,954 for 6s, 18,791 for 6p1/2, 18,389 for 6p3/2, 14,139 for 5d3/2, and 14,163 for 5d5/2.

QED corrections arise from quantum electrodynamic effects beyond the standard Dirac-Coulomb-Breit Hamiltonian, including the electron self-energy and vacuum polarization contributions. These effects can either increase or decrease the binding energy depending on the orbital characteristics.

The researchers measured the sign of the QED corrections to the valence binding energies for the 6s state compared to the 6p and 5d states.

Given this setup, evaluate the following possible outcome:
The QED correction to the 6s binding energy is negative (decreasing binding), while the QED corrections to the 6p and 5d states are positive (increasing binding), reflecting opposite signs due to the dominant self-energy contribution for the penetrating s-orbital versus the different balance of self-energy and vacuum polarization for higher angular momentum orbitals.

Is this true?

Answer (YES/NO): YES